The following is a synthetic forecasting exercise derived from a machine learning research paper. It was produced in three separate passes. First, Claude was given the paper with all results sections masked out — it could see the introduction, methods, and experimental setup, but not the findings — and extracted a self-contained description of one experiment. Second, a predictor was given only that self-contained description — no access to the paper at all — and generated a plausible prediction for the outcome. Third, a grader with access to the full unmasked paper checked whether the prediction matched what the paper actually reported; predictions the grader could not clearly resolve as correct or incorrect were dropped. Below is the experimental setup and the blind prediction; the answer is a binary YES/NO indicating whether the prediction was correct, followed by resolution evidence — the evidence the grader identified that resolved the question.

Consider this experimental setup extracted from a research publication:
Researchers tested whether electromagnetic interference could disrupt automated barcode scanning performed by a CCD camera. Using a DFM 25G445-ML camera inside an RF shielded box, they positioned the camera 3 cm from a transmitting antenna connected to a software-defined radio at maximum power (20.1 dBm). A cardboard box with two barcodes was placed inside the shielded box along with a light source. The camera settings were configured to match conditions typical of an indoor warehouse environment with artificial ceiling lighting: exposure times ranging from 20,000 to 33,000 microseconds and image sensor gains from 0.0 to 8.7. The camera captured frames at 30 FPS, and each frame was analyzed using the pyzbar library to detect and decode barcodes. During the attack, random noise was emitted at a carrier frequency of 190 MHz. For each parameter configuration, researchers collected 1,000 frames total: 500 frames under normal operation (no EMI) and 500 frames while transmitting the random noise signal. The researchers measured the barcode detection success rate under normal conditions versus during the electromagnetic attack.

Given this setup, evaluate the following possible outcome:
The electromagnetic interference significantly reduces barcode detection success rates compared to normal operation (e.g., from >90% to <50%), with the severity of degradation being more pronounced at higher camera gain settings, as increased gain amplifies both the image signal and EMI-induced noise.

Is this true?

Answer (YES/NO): NO